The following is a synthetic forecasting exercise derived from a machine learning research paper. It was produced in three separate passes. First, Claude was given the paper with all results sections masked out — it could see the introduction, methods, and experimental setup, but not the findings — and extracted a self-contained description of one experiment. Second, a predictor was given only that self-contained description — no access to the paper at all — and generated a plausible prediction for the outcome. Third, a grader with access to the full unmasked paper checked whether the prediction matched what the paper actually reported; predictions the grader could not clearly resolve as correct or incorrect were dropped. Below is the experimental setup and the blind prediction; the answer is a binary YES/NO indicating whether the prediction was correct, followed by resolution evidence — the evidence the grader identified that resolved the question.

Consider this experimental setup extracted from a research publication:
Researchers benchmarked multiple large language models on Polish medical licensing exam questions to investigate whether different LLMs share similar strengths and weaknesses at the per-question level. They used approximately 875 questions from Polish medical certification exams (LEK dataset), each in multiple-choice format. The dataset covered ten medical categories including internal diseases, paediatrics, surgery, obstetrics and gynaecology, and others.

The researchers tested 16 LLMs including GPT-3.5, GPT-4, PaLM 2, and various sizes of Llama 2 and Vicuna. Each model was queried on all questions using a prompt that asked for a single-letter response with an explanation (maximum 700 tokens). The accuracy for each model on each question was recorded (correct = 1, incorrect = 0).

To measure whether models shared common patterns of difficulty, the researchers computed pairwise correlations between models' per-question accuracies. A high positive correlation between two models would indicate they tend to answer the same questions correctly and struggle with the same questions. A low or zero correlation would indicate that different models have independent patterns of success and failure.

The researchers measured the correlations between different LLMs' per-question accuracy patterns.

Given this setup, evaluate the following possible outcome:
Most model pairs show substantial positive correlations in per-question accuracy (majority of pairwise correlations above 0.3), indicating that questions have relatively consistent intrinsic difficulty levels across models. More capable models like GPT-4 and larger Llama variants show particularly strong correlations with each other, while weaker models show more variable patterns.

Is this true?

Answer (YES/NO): NO